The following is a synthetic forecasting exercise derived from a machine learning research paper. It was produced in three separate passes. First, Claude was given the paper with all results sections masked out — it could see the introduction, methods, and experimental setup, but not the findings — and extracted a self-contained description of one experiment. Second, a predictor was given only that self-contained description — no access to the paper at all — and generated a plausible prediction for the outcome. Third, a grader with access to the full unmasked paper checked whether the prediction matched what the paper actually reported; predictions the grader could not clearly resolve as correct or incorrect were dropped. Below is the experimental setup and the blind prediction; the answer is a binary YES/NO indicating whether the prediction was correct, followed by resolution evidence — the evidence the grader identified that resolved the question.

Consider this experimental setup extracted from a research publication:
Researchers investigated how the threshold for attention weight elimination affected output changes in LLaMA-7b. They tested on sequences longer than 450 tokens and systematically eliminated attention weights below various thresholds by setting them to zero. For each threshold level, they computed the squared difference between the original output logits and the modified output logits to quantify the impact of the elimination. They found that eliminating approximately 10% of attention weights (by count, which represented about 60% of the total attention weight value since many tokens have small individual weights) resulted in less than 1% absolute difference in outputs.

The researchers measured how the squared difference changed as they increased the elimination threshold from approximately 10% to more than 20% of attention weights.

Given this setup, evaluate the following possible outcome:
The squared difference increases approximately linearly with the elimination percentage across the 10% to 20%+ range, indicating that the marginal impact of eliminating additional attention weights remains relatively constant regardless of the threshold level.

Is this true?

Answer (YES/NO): NO